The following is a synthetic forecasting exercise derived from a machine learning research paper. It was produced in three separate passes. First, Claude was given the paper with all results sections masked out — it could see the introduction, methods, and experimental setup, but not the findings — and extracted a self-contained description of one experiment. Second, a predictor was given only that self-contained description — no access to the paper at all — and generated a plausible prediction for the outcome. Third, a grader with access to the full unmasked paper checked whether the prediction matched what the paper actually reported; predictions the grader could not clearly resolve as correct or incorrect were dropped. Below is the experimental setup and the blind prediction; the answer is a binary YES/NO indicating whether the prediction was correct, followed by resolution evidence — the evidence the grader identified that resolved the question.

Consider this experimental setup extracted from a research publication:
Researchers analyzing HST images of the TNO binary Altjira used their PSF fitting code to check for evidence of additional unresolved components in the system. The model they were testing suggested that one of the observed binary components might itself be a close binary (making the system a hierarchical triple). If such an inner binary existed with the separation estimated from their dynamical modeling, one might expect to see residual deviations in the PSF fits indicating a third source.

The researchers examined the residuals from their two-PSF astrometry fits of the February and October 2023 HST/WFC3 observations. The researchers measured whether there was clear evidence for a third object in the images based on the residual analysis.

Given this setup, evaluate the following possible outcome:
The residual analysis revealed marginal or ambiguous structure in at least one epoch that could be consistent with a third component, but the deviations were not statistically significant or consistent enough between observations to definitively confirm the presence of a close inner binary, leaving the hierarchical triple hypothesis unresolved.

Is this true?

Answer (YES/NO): NO